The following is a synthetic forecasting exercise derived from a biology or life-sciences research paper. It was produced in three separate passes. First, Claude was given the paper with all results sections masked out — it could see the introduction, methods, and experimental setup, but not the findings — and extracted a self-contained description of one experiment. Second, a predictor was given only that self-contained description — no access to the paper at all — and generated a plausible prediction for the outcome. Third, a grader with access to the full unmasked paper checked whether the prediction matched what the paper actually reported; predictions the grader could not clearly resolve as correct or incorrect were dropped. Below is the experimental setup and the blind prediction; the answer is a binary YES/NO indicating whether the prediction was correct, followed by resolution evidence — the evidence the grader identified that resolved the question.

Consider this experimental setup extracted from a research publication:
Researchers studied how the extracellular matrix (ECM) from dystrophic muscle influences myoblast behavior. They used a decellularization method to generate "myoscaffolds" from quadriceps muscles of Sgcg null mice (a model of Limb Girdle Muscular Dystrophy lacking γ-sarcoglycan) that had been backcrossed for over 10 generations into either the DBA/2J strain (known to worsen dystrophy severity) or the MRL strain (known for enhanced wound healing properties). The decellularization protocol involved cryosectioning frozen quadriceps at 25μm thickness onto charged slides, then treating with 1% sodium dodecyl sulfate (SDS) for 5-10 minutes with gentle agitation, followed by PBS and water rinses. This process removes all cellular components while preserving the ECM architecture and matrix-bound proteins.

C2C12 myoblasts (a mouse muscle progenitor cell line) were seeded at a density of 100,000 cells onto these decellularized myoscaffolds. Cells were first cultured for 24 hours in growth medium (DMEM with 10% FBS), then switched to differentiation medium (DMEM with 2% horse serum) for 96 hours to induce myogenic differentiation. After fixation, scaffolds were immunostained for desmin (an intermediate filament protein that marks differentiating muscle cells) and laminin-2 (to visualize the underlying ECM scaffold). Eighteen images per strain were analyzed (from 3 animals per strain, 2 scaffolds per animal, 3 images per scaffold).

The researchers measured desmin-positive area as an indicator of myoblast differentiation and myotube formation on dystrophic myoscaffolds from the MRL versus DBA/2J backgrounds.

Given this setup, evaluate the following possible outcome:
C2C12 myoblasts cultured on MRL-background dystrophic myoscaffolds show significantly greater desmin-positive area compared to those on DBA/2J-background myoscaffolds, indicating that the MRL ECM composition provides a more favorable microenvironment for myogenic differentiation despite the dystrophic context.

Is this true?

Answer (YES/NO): YES